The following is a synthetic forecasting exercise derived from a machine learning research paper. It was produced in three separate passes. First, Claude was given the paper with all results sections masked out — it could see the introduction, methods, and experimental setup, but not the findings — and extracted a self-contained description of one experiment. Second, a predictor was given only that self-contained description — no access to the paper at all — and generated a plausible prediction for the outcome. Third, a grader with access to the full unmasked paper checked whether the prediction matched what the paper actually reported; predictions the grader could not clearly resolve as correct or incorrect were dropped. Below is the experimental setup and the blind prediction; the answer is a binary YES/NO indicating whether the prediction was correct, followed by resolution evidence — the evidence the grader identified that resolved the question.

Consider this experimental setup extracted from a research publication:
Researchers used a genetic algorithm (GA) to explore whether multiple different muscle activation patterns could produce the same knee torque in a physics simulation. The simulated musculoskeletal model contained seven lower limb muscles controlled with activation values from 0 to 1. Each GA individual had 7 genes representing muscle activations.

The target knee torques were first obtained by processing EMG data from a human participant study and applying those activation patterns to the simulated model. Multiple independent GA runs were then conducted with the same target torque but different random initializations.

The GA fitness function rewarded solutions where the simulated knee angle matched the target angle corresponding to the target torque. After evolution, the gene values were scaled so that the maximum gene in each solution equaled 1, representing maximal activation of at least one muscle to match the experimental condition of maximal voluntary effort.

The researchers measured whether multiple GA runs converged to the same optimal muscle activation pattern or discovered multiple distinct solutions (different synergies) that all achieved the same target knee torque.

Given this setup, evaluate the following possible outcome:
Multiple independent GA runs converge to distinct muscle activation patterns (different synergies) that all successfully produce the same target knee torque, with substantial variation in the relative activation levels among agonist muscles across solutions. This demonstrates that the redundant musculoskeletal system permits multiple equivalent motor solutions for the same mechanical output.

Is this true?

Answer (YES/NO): YES